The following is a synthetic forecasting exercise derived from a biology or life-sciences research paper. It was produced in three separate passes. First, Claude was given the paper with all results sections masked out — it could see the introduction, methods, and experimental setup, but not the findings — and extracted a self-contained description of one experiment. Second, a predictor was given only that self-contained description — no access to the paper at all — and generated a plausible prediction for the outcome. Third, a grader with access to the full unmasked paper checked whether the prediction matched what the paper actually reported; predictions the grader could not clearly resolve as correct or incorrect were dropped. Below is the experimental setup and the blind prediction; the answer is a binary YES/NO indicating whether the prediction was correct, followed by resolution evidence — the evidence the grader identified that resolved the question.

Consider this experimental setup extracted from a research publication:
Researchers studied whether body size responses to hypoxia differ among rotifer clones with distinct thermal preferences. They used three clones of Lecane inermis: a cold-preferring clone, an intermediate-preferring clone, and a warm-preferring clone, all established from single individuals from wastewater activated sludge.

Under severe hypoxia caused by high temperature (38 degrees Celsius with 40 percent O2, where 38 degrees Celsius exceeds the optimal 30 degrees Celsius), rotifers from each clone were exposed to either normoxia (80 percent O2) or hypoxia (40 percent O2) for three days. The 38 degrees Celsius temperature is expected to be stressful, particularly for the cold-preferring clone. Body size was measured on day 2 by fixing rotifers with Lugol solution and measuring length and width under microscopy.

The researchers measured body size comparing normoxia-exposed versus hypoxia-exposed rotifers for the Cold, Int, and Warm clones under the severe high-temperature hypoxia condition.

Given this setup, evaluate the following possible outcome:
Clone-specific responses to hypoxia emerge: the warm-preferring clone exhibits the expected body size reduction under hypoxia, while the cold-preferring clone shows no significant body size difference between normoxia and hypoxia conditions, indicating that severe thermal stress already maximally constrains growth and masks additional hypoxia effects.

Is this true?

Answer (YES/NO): NO